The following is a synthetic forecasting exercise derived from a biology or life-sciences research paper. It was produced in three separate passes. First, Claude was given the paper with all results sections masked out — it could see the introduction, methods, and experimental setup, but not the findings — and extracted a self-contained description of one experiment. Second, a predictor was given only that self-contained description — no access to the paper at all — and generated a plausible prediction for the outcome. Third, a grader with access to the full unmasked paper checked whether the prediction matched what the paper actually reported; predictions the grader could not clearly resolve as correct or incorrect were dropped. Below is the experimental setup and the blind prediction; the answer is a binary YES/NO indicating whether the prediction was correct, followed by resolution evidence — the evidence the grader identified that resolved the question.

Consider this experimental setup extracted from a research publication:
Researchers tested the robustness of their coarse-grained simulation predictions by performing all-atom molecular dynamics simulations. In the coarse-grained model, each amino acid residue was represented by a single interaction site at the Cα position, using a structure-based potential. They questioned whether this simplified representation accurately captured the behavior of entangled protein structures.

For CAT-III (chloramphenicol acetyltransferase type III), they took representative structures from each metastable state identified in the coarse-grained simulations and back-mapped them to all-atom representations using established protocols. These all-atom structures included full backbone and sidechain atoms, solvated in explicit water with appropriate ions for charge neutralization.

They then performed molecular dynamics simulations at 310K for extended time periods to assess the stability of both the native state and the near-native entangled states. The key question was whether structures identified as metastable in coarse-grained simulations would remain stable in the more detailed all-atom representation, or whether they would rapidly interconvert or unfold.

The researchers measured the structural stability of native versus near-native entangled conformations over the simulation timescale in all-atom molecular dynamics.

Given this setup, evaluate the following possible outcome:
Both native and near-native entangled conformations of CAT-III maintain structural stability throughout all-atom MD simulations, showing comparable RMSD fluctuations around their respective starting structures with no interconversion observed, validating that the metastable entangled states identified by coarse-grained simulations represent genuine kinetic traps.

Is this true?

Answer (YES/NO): NO